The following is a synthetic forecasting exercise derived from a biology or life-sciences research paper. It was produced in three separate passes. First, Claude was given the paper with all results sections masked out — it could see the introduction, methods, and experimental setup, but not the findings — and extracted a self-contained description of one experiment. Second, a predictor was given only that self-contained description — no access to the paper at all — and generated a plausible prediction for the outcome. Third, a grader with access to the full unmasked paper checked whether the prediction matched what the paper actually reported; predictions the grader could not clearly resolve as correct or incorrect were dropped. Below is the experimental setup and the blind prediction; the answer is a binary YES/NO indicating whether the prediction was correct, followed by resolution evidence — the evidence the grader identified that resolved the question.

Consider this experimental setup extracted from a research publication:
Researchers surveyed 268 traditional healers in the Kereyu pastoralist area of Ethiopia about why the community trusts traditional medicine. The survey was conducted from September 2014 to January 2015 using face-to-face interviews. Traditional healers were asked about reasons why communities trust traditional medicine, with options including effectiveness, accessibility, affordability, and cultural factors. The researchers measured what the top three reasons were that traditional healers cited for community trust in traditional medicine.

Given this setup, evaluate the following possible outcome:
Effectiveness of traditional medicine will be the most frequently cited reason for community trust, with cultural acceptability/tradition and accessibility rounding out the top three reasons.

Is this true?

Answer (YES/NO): NO